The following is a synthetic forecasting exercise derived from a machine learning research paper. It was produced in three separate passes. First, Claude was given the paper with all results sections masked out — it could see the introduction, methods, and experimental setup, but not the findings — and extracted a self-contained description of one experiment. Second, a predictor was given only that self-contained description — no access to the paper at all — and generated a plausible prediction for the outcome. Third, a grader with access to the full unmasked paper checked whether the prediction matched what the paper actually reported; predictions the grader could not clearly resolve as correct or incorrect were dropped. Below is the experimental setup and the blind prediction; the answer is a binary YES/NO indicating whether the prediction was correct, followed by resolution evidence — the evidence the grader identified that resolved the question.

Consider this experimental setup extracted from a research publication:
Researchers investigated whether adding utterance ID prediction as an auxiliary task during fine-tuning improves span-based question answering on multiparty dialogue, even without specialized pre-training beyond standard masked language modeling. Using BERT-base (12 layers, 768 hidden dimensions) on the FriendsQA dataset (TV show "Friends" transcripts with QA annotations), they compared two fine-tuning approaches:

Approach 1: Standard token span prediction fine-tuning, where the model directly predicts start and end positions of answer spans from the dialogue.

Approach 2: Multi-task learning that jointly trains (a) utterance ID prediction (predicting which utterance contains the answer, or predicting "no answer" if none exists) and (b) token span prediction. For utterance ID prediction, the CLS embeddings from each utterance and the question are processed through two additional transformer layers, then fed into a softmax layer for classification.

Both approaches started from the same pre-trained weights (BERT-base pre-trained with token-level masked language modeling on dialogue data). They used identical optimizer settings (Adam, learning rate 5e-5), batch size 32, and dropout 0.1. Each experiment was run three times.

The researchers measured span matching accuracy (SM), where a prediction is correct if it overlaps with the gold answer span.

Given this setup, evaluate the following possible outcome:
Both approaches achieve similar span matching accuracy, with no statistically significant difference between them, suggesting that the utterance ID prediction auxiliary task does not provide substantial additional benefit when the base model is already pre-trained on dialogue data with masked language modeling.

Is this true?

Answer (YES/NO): YES